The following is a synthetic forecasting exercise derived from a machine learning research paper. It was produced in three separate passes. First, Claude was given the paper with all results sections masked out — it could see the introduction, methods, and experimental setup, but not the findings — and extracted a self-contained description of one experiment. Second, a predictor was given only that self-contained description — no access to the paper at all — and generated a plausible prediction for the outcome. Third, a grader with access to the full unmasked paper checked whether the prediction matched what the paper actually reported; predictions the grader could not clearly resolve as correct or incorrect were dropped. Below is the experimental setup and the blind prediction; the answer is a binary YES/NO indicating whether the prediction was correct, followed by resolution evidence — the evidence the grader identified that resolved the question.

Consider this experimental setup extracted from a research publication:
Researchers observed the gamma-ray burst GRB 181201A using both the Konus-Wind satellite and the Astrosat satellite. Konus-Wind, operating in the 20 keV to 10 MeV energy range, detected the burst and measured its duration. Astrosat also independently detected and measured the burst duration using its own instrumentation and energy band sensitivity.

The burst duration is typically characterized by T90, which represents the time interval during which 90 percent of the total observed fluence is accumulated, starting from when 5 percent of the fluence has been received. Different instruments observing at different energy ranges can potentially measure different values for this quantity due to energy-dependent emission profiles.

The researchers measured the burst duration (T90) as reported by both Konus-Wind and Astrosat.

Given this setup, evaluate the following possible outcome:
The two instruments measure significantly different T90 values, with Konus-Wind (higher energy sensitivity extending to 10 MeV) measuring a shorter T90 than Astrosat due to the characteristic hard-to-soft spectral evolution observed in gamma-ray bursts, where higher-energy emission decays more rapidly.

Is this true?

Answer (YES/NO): NO